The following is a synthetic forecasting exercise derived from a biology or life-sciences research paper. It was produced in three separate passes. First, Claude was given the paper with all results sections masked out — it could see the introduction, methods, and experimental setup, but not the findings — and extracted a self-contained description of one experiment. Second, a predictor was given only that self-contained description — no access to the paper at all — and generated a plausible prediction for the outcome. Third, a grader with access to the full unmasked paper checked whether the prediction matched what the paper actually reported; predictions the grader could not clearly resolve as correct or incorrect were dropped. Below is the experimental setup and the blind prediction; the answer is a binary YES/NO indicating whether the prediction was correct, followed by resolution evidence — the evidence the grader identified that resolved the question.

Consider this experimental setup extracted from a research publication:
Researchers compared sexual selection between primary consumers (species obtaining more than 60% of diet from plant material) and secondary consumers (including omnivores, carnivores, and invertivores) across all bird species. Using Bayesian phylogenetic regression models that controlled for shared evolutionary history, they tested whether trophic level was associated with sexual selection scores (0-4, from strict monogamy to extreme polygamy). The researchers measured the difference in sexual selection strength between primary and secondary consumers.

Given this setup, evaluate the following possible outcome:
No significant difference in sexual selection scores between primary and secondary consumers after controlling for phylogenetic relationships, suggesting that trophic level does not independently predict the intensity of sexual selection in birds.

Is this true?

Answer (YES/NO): NO